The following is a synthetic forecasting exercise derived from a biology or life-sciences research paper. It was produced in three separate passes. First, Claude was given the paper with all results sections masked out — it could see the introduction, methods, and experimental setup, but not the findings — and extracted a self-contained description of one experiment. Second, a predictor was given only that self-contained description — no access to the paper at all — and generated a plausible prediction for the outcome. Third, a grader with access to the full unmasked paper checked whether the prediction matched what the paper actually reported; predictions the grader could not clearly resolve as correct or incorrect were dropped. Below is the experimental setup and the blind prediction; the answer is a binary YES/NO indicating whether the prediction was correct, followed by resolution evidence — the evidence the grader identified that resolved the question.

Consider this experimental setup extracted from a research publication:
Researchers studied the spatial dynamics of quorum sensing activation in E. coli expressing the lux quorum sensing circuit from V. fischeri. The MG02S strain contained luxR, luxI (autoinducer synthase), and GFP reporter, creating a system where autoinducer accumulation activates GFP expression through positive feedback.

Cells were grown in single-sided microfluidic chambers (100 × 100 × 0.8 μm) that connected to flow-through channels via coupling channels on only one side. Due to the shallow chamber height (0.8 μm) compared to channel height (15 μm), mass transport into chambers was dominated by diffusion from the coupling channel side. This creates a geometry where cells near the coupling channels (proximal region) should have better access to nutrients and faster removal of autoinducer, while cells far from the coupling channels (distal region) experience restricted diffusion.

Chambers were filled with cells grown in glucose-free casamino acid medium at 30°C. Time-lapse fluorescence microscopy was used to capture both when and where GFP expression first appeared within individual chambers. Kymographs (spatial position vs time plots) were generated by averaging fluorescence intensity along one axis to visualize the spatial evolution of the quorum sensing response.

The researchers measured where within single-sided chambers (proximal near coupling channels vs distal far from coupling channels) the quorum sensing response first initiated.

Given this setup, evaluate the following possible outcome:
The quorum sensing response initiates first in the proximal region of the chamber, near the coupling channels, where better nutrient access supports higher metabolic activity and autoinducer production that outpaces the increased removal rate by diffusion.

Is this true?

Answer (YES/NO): NO